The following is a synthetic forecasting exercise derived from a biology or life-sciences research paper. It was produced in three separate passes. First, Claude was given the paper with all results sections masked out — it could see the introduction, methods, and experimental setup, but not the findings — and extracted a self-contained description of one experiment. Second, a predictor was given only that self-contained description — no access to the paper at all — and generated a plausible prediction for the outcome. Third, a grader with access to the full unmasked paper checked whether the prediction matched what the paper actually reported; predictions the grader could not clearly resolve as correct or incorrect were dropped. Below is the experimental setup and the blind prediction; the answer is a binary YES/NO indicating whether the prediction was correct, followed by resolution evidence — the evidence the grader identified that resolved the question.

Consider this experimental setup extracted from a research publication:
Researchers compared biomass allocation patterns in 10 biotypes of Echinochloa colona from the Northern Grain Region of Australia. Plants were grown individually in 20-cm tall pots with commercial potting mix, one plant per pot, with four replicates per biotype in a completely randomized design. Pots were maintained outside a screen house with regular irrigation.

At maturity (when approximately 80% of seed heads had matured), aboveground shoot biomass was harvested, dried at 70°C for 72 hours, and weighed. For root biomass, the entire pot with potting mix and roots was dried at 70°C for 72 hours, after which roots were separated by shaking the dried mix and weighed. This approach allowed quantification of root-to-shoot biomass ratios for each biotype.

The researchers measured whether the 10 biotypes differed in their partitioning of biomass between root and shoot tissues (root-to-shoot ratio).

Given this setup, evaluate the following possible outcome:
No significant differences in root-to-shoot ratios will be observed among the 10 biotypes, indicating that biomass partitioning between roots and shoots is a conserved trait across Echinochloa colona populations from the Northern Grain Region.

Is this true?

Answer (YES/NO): NO